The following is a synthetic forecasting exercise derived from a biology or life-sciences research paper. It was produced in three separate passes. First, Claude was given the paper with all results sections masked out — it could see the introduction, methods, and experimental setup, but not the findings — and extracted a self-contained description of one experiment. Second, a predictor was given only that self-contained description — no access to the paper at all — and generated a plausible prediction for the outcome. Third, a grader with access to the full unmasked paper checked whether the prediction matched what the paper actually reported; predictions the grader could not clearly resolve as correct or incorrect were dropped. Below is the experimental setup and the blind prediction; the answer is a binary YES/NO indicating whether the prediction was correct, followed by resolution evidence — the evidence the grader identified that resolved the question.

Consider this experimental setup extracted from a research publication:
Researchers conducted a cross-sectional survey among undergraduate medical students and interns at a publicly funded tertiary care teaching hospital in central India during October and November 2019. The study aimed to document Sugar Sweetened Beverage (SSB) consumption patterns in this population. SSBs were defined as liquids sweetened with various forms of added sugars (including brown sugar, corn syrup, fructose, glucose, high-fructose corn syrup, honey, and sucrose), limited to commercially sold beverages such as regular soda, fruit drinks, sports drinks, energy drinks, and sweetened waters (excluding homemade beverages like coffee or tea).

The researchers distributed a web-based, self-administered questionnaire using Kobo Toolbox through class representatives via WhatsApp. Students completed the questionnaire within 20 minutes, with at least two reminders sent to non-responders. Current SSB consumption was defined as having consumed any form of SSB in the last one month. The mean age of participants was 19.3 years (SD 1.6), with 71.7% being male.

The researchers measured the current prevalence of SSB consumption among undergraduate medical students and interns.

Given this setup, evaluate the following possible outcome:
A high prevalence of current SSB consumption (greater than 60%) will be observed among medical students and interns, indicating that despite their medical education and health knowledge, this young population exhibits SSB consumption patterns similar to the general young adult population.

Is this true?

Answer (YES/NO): YES